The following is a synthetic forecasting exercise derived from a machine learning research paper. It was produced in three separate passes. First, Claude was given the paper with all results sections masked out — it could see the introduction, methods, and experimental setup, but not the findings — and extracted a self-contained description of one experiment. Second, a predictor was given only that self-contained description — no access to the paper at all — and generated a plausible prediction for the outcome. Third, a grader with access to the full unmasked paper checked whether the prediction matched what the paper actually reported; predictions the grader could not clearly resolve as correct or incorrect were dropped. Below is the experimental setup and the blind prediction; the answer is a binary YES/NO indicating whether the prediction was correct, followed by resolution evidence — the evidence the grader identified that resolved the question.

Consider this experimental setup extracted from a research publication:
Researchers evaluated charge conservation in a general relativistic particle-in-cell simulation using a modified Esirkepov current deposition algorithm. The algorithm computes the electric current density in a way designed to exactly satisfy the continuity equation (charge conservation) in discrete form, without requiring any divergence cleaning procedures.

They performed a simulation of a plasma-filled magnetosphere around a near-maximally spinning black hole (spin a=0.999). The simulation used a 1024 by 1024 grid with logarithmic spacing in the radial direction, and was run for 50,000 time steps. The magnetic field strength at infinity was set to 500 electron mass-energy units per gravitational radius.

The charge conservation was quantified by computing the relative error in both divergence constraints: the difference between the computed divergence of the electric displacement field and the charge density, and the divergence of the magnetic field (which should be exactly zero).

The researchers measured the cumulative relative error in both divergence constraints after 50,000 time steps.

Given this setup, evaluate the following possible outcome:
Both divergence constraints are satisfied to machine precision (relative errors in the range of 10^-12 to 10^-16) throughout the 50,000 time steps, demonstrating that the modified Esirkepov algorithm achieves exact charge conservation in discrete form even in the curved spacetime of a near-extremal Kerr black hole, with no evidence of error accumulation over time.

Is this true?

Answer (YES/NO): NO